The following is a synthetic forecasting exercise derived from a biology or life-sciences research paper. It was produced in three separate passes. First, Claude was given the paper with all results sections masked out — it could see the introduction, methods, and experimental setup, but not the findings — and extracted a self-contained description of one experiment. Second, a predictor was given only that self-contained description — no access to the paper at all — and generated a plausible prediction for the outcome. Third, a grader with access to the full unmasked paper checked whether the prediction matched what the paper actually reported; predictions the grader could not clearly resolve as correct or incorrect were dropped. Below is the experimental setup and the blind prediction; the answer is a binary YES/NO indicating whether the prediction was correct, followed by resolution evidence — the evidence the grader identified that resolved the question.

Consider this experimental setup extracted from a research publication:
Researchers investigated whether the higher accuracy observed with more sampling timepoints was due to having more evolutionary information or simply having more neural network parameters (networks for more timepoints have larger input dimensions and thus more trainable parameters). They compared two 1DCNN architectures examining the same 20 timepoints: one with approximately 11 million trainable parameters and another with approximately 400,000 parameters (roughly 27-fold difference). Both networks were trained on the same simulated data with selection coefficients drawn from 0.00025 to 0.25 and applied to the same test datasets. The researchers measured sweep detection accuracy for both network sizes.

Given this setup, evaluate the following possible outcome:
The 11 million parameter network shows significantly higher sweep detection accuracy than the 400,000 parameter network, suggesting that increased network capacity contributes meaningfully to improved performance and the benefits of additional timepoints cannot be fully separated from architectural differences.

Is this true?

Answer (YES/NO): NO